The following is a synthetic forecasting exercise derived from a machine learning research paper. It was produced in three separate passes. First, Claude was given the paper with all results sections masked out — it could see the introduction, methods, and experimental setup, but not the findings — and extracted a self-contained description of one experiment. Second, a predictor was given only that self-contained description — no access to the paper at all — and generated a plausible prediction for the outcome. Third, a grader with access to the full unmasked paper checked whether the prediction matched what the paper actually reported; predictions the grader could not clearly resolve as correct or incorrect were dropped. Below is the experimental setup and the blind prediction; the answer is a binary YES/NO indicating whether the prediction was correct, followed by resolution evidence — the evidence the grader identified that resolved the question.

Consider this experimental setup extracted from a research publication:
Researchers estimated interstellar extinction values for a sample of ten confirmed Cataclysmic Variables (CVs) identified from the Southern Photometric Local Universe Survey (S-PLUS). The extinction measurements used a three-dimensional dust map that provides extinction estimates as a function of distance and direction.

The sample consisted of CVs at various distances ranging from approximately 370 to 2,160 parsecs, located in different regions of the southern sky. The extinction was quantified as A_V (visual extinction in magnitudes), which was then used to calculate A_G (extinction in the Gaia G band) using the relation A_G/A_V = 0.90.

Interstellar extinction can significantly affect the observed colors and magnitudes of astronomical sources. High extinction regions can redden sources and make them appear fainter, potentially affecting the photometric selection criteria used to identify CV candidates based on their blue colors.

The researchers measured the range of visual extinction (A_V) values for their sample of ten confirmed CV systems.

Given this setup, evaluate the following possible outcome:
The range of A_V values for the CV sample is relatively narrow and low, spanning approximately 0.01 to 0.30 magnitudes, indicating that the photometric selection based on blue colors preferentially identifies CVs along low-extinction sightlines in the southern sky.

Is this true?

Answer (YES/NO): NO